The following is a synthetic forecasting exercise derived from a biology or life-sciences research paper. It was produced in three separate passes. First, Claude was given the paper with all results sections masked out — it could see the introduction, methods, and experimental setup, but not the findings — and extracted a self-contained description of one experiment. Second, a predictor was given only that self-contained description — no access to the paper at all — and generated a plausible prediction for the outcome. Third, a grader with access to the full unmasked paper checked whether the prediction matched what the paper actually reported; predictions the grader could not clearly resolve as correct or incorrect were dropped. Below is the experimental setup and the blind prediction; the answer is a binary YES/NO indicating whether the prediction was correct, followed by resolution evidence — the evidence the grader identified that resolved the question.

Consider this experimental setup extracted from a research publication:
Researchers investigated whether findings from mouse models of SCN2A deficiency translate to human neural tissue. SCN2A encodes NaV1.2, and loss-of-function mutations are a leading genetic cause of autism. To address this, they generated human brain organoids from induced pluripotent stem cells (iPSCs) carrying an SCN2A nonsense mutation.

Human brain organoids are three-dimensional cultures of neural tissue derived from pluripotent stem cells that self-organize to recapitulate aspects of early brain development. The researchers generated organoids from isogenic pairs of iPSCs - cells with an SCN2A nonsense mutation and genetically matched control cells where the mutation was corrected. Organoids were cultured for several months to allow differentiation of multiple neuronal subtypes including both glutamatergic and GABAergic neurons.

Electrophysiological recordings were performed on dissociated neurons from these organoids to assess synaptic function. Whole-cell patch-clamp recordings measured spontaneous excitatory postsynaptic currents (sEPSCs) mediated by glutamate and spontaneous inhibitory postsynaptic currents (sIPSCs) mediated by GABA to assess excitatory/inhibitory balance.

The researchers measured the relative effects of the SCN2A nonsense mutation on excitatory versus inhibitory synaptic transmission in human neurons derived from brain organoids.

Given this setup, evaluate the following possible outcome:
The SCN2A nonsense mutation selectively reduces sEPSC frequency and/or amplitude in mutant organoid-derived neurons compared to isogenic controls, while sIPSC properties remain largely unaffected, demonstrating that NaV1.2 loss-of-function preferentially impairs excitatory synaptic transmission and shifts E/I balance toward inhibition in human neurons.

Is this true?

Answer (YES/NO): NO